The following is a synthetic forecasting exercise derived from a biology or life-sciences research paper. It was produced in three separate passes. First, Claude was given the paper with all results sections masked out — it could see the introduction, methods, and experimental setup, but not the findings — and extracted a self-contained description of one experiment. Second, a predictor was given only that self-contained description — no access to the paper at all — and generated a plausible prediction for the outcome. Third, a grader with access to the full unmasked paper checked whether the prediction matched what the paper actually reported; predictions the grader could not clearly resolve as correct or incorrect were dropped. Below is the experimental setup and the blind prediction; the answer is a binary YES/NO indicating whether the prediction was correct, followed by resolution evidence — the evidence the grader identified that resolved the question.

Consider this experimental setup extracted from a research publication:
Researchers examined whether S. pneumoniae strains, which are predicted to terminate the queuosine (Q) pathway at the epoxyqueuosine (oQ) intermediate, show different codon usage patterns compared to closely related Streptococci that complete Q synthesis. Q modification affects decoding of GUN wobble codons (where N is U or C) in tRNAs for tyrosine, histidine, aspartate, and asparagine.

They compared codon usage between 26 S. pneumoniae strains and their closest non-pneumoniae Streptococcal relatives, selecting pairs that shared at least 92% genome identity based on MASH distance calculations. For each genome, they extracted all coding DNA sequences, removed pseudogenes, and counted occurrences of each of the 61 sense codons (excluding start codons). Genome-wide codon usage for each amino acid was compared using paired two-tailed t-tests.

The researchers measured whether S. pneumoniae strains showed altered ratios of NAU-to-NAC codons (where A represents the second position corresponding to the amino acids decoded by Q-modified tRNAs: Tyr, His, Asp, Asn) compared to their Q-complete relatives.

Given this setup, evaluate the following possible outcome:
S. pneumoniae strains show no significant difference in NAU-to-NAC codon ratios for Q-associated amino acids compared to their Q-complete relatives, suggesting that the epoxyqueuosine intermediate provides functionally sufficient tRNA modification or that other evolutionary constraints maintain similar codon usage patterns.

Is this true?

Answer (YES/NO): NO